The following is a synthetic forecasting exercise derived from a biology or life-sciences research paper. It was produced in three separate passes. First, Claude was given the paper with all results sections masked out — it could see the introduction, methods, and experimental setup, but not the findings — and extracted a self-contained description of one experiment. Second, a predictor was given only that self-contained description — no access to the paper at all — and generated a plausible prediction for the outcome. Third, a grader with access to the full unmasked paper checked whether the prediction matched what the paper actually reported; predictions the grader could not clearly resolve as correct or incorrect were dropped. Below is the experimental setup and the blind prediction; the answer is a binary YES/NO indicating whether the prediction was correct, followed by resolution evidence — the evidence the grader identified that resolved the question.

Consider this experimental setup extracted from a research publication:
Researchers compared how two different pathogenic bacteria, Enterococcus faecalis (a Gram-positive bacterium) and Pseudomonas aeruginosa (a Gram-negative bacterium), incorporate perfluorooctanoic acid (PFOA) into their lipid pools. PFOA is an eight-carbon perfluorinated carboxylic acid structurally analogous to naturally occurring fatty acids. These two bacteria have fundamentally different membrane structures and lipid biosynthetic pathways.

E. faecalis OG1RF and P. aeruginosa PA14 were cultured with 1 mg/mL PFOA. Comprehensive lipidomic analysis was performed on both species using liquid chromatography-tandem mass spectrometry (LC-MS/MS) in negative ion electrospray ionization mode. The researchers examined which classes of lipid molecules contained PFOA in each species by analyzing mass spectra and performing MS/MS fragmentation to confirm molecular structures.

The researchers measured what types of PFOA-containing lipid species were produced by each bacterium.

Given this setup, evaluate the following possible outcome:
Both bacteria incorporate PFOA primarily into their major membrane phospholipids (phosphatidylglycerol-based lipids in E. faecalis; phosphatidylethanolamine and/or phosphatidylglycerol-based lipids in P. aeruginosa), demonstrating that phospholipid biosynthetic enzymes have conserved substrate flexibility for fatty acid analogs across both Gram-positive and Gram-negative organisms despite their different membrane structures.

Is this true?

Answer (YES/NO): NO